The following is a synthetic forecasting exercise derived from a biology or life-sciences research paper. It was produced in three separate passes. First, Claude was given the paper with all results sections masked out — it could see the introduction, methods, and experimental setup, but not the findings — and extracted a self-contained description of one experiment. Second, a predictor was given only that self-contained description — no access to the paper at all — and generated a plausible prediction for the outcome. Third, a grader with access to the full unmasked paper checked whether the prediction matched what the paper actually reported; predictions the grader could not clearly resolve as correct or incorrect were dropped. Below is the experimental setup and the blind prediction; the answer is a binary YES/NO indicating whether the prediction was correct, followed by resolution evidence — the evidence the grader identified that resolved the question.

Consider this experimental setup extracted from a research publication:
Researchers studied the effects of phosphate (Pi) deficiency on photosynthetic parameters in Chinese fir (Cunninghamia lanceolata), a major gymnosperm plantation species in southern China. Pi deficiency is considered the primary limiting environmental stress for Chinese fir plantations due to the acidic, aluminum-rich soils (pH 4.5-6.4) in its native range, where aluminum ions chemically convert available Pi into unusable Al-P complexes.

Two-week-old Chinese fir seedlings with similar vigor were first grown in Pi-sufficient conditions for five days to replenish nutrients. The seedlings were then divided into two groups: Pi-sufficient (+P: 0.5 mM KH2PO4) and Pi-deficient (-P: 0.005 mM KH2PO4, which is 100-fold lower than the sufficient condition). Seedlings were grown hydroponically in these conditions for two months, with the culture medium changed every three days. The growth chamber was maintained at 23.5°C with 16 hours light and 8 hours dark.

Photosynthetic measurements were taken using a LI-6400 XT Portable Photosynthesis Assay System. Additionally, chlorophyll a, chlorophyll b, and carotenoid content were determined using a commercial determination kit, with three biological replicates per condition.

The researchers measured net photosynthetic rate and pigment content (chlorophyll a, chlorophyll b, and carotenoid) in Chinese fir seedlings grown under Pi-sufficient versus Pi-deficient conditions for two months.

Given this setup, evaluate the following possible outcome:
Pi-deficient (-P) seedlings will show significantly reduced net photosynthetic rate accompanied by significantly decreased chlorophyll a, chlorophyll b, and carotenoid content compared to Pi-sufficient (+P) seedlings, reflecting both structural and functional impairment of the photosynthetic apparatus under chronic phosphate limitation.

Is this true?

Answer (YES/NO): NO